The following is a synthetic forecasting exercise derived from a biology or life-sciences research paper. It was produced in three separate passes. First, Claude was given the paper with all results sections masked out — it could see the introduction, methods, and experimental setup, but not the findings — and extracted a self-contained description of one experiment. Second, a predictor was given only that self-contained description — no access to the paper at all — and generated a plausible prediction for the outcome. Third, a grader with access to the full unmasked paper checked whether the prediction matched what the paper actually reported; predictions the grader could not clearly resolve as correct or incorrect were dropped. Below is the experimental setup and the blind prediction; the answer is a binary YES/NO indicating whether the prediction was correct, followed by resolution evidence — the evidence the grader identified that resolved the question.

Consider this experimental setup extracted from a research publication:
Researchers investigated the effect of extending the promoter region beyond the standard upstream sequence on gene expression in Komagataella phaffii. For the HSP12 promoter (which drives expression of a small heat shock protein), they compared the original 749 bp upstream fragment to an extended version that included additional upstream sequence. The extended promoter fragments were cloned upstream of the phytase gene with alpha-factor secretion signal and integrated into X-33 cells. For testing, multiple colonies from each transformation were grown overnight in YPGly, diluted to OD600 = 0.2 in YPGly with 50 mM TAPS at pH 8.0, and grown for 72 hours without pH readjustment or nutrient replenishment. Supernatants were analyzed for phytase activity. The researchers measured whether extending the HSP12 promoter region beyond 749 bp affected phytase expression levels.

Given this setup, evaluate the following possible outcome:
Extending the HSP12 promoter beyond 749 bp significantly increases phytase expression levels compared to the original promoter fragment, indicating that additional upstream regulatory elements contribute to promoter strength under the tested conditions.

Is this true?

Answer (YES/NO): NO